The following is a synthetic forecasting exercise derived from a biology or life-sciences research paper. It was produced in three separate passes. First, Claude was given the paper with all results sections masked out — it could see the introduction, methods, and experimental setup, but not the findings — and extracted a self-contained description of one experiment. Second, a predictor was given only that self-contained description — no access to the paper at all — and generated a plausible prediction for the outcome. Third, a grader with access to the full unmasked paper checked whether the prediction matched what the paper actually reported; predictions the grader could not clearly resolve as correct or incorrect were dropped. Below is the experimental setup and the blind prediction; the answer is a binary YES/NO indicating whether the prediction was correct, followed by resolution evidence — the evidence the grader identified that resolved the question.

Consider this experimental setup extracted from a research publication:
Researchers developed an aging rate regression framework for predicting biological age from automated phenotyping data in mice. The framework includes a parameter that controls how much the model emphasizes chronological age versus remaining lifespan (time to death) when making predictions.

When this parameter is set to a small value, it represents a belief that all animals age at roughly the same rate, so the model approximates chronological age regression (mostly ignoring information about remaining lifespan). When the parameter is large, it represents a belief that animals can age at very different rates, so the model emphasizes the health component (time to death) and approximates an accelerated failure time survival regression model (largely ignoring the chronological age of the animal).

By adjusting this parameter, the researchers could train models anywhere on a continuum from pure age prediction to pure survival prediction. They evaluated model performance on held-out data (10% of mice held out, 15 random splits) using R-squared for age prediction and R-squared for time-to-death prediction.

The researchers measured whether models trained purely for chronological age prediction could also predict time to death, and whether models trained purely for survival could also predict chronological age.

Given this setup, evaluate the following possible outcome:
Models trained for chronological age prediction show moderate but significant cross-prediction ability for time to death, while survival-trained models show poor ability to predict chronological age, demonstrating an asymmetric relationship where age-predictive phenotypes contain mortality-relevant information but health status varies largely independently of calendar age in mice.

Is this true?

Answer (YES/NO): NO